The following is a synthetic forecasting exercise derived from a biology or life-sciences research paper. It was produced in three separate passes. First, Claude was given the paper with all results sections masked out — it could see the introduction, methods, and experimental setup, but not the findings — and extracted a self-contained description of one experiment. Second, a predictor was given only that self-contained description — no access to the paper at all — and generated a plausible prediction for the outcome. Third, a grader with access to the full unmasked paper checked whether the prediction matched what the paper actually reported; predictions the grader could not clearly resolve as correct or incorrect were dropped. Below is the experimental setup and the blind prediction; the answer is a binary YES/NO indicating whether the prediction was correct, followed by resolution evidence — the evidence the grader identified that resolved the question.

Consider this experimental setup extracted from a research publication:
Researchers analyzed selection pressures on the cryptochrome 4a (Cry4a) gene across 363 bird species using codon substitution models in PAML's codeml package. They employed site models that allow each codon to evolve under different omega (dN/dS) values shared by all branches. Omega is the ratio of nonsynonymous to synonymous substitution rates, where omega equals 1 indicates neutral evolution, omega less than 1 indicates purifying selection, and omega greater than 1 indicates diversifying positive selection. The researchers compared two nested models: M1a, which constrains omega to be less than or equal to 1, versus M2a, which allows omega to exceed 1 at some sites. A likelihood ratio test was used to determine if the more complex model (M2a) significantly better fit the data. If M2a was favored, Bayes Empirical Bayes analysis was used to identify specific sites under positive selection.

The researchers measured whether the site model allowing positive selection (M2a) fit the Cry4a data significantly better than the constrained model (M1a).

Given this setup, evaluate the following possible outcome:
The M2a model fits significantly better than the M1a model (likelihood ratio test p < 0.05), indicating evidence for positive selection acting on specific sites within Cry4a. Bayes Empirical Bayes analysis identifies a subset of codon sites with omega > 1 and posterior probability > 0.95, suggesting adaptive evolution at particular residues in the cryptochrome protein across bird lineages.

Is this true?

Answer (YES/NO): YES